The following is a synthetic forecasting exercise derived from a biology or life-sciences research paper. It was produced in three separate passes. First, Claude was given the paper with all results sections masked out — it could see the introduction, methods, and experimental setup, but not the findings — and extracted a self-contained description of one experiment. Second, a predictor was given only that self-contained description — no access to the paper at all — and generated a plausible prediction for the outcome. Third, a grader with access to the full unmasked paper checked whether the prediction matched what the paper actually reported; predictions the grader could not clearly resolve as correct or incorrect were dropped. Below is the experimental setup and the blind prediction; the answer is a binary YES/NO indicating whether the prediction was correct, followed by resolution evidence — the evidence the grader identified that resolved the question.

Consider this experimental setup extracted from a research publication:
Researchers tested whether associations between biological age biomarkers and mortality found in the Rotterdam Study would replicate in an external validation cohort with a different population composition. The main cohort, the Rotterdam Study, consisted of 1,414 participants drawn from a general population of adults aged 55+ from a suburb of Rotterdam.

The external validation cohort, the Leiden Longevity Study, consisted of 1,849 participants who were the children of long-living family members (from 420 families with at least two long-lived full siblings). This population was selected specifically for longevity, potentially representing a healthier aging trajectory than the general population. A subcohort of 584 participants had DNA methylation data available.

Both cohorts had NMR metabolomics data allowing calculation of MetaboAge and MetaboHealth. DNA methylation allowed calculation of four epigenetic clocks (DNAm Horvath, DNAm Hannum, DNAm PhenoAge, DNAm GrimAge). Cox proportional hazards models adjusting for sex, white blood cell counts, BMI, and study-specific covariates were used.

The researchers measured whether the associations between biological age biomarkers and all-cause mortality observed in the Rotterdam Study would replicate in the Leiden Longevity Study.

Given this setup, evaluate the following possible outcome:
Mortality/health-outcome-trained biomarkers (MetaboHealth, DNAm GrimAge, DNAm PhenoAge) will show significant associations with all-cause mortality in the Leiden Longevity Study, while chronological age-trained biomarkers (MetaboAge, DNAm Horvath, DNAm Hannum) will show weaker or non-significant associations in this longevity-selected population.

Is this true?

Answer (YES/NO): NO